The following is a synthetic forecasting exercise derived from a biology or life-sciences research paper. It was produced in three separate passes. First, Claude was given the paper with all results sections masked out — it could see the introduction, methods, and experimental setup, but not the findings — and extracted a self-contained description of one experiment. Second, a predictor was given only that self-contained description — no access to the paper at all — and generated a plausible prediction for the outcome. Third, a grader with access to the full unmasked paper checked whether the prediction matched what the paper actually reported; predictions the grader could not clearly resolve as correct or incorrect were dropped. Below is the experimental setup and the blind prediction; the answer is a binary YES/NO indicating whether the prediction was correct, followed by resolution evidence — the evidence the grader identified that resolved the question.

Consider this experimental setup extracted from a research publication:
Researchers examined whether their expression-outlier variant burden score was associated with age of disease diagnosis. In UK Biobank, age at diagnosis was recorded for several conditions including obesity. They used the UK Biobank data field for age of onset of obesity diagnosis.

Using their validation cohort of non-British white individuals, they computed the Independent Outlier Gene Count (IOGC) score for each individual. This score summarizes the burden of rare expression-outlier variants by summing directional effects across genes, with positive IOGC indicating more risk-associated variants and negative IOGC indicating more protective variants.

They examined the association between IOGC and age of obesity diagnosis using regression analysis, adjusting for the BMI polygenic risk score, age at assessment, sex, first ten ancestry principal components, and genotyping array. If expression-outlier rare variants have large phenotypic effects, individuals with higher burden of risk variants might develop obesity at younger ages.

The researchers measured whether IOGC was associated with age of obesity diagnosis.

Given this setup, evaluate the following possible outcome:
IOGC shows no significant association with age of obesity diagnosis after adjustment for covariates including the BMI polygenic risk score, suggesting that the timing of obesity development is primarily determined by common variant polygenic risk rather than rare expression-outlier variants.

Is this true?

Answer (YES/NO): NO